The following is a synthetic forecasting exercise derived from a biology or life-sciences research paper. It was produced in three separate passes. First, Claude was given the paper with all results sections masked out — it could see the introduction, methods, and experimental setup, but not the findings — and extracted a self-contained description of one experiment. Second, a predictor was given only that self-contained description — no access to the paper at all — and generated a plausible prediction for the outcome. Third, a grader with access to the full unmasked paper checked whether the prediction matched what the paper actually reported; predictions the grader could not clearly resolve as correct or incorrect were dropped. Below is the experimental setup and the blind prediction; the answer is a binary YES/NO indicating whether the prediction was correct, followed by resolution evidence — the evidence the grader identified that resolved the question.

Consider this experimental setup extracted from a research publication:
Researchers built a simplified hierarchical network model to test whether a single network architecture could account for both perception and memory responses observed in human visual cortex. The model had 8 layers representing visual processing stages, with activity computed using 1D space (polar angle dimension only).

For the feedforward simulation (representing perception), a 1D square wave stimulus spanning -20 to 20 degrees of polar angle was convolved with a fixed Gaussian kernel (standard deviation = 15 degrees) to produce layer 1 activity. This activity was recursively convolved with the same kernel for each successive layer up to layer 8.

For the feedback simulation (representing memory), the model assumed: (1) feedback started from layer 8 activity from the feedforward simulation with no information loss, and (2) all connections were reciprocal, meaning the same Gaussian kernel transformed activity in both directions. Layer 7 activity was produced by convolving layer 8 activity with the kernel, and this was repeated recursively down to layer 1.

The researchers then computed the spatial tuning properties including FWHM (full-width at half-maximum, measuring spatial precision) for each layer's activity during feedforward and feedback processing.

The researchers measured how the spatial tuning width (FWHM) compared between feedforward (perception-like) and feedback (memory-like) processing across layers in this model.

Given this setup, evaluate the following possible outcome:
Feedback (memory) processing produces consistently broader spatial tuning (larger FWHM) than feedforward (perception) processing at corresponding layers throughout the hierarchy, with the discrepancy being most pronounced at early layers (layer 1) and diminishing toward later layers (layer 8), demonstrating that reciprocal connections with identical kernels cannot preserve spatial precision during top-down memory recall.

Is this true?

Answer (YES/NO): NO